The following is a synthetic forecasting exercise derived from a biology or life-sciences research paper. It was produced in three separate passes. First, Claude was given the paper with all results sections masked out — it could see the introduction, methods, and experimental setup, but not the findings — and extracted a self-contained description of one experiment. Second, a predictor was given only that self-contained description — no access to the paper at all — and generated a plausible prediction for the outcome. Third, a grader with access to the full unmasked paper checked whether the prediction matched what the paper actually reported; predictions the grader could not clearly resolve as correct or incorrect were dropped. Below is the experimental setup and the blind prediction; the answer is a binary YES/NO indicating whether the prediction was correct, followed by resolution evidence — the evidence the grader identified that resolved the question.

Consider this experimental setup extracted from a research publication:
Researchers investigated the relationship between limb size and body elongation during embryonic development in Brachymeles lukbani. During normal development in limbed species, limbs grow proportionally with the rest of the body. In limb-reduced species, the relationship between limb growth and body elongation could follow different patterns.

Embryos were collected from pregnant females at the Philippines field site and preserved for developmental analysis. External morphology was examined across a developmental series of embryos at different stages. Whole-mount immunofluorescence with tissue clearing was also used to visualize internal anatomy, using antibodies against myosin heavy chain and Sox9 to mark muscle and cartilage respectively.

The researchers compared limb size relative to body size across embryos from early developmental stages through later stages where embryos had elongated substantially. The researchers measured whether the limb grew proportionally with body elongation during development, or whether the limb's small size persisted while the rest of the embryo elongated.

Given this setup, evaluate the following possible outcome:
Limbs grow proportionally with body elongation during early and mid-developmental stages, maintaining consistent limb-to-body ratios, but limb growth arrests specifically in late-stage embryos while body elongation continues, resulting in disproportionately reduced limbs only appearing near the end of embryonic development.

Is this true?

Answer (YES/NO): NO